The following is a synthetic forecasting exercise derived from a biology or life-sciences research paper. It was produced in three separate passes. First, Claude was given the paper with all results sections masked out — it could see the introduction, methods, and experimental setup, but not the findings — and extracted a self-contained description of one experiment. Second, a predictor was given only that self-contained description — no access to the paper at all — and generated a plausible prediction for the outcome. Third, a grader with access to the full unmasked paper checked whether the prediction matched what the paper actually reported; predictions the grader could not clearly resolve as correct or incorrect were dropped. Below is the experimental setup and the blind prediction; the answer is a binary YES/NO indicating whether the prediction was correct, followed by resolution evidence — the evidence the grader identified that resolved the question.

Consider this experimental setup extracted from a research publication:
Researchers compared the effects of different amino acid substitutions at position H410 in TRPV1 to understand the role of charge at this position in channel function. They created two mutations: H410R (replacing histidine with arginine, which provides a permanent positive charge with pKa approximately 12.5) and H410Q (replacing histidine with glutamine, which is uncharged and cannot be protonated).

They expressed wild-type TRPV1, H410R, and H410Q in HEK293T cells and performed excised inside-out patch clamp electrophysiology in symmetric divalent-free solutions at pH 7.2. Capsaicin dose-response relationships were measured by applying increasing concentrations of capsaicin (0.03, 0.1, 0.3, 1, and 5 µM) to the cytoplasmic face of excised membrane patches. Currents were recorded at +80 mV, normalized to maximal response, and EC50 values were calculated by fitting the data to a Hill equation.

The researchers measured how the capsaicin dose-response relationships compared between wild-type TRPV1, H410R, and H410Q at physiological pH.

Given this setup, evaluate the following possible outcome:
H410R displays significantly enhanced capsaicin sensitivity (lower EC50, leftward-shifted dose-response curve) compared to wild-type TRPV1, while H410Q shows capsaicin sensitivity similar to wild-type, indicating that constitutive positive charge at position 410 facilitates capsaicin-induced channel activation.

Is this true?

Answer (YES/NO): YES